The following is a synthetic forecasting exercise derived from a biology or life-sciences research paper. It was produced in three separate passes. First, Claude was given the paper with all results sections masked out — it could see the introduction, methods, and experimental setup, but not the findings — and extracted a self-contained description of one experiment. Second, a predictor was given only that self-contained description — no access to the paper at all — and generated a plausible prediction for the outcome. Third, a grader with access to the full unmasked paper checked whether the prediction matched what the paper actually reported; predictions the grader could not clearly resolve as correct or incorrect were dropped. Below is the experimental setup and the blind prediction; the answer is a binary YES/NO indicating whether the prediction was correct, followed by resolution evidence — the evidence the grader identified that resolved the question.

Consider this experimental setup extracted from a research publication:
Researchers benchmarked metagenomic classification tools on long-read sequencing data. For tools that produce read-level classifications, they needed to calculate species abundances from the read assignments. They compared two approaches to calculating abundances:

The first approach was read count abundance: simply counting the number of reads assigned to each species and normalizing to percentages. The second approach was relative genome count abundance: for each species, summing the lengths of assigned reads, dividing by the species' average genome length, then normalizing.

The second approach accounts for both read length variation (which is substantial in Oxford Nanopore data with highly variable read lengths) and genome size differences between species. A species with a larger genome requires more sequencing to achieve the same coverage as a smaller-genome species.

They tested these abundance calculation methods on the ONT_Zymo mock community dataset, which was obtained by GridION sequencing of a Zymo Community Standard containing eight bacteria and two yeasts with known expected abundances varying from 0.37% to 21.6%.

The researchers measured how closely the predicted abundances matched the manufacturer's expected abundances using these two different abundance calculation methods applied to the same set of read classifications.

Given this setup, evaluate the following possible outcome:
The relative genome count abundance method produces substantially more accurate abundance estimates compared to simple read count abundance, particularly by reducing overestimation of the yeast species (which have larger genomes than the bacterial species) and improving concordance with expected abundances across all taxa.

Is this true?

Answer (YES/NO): NO